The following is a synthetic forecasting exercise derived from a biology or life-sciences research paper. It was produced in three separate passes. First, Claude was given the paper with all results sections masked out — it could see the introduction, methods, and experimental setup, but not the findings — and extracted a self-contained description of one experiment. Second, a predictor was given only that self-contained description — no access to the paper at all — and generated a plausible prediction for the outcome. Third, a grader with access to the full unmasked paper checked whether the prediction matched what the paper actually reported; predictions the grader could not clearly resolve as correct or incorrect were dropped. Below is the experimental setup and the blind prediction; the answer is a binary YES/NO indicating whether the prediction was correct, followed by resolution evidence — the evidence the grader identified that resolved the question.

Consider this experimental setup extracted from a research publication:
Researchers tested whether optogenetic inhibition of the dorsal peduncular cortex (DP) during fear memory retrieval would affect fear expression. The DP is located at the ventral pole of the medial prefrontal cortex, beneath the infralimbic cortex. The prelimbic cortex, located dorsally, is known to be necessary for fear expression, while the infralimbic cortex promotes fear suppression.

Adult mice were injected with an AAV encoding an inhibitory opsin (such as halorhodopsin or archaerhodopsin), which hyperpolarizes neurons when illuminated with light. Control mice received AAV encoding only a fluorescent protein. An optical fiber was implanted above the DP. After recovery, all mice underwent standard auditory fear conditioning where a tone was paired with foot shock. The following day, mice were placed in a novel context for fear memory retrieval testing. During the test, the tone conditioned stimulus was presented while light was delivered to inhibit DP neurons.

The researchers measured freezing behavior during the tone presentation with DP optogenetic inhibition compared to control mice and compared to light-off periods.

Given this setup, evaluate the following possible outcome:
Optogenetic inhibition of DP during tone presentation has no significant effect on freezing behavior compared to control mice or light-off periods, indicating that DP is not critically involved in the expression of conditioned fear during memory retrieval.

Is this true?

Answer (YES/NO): NO